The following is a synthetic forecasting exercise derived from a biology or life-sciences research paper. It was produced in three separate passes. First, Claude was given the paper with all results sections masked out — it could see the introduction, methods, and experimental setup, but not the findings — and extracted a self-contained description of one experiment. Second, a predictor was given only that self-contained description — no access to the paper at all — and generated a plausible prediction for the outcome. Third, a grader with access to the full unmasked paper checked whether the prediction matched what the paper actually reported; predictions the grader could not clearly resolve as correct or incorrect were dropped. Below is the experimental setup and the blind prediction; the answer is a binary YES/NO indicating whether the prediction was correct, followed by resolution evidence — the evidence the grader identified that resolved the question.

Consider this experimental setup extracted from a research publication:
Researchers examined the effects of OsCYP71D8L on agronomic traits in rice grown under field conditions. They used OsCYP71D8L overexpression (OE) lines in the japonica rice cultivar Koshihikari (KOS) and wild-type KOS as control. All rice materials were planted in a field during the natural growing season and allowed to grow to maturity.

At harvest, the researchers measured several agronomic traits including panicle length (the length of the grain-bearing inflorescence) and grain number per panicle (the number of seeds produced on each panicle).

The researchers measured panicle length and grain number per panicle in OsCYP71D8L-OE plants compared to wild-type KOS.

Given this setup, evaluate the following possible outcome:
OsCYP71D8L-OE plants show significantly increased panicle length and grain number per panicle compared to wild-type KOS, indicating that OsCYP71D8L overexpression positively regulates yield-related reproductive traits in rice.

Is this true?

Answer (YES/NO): NO